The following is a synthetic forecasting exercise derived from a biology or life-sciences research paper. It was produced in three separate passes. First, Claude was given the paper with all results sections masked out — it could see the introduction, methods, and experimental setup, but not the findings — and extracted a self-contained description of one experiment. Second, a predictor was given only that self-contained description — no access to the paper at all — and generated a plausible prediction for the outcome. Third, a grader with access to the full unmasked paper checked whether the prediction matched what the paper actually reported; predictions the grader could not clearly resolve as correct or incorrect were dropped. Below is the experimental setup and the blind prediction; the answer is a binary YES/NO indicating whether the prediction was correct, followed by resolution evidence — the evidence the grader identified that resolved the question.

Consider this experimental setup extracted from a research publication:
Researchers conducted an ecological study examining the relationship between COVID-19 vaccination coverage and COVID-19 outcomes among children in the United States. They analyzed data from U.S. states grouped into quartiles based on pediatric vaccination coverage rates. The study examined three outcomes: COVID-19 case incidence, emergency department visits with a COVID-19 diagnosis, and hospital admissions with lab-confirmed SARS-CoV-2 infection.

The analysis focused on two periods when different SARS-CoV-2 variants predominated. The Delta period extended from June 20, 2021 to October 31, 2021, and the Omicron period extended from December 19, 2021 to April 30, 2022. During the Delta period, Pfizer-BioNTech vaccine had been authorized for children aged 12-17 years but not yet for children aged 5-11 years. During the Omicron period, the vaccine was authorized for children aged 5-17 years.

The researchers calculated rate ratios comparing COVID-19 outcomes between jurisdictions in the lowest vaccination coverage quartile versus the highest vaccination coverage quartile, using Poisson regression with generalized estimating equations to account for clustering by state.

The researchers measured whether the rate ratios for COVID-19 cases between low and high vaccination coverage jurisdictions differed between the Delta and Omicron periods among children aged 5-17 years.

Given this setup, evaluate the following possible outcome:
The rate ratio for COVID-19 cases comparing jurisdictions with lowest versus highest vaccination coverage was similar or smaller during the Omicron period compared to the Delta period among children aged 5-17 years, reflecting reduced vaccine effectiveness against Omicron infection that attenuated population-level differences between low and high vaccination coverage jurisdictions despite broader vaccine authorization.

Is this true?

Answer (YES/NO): YES